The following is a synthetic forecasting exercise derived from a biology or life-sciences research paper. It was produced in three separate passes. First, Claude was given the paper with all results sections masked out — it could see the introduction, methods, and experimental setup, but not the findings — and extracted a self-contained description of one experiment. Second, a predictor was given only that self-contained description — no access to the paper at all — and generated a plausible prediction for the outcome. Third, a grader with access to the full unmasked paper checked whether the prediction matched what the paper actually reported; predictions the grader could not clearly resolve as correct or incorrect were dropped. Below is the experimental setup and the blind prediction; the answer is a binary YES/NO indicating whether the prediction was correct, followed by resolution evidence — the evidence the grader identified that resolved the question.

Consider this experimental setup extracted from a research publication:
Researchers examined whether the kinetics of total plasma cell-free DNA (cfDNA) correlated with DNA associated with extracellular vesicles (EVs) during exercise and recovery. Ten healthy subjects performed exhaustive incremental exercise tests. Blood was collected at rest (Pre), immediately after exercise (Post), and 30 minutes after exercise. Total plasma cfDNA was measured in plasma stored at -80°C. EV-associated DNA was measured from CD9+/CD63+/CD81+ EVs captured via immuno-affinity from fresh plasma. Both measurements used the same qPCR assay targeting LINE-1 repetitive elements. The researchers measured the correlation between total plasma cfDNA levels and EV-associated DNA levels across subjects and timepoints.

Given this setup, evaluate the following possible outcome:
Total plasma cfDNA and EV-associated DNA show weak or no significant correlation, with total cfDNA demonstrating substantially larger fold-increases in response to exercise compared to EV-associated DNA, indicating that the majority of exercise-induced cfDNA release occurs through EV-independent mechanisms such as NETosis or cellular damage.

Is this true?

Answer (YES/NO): NO